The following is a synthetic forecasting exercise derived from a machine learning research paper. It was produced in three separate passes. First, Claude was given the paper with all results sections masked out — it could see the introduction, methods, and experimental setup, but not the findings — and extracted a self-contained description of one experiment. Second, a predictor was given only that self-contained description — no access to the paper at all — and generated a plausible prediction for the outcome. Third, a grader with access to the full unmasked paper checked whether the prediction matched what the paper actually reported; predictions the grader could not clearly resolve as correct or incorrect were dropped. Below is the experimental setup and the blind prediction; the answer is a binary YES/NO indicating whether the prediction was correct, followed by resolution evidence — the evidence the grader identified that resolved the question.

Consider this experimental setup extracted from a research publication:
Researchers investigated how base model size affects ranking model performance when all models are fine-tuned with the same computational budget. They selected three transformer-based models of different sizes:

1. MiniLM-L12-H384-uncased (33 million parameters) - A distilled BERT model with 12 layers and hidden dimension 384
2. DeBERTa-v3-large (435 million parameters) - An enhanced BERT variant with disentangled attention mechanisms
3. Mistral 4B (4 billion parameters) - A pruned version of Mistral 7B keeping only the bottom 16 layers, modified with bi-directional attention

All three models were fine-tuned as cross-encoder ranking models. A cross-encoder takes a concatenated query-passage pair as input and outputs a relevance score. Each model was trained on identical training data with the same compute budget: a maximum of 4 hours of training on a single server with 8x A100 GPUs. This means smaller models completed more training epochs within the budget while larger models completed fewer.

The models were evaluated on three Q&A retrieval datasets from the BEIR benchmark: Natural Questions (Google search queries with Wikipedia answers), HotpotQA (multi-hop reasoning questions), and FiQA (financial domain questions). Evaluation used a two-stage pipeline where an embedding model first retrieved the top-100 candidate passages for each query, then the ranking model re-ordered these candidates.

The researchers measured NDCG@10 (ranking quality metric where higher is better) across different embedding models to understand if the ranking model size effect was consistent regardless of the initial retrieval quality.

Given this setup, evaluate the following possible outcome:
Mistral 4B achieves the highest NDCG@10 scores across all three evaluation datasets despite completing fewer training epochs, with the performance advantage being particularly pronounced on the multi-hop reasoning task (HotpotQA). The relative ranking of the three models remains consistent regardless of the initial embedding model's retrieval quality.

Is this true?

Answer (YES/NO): NO